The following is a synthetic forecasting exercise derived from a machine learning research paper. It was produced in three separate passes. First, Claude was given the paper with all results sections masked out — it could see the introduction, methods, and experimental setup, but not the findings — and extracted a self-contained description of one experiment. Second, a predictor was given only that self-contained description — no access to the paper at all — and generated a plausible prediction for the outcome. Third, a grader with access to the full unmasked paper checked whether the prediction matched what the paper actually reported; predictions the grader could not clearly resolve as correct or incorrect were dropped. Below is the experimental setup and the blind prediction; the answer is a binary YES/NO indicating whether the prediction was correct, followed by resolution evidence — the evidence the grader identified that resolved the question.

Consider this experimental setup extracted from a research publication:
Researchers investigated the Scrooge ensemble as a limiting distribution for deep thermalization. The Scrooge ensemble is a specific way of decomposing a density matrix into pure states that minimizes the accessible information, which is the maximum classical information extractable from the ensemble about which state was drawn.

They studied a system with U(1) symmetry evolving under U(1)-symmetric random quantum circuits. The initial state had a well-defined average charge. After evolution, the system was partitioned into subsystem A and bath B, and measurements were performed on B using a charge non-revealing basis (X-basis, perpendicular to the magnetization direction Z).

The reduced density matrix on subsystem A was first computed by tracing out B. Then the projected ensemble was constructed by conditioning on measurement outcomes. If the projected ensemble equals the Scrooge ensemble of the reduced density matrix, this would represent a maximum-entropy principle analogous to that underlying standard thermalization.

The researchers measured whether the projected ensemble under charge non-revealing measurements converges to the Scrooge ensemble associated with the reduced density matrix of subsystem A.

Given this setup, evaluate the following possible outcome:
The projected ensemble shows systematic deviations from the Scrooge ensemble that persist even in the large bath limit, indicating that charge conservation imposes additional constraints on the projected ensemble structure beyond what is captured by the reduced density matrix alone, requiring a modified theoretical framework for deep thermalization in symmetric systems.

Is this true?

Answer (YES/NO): NO